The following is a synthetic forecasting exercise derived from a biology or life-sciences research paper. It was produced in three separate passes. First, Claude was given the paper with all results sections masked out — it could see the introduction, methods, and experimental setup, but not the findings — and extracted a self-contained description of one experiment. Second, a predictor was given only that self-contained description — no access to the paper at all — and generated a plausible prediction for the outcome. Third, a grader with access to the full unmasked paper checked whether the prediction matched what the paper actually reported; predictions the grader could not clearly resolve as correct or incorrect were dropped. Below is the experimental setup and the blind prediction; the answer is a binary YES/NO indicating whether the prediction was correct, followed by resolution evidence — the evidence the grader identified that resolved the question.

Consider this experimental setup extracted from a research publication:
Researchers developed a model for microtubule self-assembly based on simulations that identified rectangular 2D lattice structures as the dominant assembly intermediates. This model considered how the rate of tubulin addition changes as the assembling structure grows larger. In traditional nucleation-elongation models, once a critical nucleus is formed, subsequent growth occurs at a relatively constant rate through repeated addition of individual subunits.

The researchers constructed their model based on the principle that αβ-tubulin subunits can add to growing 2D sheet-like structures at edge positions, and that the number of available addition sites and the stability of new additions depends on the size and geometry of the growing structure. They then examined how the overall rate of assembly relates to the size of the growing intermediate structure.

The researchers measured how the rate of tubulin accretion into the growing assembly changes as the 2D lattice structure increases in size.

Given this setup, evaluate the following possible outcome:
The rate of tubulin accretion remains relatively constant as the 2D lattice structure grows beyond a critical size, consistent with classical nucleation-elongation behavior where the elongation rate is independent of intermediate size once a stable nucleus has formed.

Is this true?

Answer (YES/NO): NO